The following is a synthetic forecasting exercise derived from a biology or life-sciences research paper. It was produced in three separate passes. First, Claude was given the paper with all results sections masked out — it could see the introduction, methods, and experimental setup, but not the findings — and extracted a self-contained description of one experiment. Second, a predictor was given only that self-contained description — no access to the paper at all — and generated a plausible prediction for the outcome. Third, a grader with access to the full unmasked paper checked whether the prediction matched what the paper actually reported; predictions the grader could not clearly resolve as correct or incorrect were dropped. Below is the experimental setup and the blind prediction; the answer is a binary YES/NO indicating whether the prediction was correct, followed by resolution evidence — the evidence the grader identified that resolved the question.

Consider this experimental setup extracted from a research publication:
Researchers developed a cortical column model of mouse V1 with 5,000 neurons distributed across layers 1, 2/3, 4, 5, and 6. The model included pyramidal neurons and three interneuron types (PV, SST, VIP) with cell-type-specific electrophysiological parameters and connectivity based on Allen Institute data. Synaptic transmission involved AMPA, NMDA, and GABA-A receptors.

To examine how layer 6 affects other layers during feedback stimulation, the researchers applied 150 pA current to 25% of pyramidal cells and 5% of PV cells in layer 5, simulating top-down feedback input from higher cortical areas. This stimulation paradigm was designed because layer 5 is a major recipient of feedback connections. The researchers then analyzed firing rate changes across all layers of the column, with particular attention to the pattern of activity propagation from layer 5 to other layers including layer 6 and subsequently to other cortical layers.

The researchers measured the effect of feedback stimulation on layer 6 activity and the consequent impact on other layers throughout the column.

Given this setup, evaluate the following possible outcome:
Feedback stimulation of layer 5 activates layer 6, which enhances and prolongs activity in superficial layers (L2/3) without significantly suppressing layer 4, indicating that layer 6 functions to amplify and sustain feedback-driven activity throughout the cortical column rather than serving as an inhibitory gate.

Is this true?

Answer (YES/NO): NO